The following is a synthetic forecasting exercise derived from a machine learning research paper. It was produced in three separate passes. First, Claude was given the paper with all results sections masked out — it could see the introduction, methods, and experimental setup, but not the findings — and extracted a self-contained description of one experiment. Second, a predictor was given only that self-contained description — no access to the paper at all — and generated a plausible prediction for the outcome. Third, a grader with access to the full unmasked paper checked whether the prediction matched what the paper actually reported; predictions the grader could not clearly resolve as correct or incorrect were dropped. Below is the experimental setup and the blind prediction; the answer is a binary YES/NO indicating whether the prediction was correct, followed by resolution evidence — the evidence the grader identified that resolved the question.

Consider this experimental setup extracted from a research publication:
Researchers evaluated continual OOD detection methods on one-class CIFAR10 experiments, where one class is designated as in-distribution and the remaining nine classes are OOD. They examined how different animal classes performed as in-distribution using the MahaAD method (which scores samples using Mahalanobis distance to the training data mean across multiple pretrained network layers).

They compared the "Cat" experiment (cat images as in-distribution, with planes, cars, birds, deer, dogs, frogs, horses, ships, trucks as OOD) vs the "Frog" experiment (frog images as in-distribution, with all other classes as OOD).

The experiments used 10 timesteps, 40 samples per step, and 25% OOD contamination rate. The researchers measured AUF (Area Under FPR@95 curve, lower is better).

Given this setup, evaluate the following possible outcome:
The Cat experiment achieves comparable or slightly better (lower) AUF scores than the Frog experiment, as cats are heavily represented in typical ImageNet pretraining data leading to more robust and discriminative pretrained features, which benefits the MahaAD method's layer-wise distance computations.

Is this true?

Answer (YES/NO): NO